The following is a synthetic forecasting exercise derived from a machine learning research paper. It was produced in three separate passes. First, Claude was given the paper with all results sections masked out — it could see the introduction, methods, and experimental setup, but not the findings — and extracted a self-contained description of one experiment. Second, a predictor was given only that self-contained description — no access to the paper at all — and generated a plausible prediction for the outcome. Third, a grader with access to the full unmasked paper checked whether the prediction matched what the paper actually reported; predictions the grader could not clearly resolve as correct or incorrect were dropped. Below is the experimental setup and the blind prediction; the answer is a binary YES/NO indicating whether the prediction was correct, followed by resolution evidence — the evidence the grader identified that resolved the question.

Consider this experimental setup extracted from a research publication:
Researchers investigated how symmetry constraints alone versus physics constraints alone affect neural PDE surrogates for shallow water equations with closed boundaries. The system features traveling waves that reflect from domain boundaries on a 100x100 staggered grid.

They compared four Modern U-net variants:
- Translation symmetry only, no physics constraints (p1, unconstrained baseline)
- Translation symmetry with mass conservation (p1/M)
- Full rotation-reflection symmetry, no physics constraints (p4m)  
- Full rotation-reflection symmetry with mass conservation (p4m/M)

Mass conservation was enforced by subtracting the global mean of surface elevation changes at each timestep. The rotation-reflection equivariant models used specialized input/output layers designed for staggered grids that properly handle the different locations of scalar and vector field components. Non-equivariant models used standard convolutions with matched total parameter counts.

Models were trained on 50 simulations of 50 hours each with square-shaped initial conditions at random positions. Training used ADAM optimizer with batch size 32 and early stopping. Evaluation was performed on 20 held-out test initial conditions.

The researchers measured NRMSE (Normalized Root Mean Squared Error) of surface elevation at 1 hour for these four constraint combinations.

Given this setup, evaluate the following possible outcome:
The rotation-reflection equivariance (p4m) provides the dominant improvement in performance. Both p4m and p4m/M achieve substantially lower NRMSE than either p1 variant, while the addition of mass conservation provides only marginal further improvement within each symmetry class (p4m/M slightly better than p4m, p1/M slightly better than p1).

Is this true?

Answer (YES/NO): YES